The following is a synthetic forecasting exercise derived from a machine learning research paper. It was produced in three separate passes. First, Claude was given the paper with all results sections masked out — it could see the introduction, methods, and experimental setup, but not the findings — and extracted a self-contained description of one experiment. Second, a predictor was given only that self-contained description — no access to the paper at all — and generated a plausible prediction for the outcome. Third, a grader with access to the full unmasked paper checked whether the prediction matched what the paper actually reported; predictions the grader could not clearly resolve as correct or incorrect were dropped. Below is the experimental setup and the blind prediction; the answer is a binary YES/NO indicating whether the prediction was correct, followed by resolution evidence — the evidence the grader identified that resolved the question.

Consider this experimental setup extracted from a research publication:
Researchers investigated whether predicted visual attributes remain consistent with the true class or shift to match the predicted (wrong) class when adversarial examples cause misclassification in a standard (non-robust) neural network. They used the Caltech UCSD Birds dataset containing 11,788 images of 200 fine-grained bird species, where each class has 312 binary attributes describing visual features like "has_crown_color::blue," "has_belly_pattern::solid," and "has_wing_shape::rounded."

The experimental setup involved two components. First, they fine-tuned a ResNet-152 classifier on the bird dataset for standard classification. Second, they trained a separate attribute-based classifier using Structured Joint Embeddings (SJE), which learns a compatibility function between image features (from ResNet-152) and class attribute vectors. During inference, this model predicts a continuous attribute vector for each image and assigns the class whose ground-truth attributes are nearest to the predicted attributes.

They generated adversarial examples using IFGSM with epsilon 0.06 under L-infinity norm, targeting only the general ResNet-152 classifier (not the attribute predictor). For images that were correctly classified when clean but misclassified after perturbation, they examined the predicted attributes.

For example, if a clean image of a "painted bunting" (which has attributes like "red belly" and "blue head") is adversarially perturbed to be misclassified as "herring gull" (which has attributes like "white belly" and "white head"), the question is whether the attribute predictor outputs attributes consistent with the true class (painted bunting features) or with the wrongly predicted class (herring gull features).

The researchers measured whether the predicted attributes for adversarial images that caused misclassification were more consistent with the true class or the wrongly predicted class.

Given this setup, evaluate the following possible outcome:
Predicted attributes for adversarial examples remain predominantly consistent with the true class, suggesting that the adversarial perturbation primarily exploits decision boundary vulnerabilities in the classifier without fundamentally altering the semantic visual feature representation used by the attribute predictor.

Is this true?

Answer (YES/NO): NO